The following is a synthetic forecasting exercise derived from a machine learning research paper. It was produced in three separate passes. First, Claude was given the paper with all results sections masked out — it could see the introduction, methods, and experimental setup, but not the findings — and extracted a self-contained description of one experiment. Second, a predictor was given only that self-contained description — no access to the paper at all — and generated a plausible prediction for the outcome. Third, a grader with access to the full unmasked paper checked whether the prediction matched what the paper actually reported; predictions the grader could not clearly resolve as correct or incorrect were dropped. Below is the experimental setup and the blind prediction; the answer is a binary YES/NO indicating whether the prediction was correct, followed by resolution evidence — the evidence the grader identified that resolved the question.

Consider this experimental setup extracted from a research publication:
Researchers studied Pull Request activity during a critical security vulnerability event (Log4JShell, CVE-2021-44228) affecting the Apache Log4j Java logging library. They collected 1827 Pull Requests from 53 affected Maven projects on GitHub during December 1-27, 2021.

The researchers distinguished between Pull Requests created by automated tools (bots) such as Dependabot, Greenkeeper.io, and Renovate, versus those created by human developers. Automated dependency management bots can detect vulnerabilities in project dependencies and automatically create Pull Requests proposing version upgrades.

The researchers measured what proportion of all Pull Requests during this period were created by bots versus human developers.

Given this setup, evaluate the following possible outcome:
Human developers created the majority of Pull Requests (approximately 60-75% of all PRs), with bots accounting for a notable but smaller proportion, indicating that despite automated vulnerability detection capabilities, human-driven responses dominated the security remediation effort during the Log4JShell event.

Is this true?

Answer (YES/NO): NO